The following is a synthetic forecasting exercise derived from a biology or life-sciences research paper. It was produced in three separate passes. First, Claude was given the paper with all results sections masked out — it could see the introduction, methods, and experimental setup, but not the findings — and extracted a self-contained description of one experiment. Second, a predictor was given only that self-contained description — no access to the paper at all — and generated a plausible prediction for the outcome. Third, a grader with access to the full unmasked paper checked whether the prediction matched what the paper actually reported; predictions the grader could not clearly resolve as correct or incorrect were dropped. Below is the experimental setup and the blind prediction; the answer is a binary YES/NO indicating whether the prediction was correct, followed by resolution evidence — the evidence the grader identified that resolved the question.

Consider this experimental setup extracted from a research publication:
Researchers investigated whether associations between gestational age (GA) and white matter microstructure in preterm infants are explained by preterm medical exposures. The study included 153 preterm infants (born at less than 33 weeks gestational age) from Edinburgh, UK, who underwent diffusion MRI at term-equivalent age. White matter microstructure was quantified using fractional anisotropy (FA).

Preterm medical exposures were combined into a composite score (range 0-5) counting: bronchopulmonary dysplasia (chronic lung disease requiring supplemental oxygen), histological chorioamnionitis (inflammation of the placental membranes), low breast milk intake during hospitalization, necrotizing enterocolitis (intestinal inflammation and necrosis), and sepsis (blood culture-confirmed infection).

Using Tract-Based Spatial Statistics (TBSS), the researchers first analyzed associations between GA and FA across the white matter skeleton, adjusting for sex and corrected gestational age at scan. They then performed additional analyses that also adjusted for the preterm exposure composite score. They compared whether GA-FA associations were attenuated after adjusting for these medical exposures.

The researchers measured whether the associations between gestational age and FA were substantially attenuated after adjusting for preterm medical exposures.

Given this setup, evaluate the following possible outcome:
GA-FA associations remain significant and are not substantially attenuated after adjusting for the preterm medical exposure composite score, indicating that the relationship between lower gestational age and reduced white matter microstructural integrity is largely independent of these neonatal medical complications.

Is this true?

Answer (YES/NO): NO